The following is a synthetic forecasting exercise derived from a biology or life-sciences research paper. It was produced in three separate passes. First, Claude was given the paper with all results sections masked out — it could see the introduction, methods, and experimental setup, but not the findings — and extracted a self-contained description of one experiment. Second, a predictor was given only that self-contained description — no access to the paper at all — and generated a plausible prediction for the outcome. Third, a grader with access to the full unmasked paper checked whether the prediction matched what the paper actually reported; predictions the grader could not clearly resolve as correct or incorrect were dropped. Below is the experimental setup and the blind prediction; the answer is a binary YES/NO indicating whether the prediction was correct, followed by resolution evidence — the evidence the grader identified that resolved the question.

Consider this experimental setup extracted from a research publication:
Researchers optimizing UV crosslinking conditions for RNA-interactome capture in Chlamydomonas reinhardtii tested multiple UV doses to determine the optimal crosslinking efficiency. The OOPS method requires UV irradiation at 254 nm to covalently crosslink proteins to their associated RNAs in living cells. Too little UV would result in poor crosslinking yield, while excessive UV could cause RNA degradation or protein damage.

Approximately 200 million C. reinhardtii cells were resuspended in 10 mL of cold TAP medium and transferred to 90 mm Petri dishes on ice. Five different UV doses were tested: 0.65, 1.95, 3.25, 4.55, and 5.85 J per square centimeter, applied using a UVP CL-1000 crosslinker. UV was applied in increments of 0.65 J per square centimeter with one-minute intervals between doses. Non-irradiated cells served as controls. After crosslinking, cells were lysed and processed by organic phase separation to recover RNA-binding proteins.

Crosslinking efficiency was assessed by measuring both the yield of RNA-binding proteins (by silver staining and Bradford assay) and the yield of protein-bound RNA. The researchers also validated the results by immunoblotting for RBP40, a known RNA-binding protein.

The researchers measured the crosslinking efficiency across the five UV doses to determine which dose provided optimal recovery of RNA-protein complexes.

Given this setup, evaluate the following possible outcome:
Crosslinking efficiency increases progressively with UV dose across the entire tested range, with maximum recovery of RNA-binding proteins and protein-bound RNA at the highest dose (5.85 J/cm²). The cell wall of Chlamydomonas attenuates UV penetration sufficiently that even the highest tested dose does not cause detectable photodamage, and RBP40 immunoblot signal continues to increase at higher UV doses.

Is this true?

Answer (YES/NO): NO